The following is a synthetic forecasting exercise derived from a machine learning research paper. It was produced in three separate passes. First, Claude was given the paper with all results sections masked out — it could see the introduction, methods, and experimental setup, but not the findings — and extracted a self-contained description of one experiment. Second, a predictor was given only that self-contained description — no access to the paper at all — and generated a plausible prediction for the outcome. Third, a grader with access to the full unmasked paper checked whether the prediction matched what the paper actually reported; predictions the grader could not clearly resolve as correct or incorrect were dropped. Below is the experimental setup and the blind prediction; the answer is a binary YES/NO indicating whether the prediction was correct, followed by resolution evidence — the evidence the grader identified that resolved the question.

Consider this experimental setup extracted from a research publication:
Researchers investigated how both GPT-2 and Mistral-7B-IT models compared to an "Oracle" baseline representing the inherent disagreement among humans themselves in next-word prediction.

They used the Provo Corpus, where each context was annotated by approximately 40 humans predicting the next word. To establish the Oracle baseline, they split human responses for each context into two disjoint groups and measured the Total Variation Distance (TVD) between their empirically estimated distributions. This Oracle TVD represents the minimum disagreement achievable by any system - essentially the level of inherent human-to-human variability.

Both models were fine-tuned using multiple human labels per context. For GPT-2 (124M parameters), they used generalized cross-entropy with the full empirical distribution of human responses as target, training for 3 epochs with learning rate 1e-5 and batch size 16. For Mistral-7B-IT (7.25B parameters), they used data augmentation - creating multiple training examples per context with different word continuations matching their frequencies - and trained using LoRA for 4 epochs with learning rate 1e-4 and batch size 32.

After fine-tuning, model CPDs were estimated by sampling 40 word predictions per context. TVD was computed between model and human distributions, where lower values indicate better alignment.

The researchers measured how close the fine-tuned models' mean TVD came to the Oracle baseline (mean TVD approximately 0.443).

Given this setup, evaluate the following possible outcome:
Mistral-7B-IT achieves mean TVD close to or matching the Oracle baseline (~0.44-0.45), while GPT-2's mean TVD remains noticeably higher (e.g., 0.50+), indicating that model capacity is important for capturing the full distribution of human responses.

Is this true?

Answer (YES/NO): NO